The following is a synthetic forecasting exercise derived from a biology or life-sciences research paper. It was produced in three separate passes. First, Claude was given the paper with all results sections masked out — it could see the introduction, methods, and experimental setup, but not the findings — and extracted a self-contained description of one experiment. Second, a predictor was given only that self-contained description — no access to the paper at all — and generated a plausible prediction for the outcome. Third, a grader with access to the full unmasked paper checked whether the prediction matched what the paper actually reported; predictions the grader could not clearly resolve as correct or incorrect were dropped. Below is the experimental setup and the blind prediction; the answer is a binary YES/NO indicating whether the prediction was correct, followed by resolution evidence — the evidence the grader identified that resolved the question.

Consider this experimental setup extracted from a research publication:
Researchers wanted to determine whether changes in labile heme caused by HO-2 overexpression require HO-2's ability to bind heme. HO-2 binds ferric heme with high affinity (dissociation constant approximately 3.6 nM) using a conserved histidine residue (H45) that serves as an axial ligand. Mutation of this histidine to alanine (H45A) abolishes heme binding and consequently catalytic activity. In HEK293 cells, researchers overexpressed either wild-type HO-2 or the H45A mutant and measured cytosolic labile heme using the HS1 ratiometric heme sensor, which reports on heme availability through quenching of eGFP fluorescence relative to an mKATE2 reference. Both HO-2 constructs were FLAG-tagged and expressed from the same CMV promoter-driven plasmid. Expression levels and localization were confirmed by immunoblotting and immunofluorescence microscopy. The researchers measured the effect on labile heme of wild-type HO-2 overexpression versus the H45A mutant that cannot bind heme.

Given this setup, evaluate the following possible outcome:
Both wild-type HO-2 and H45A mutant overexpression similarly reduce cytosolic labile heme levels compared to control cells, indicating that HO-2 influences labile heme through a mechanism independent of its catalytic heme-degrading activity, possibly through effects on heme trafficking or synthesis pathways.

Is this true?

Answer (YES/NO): NO